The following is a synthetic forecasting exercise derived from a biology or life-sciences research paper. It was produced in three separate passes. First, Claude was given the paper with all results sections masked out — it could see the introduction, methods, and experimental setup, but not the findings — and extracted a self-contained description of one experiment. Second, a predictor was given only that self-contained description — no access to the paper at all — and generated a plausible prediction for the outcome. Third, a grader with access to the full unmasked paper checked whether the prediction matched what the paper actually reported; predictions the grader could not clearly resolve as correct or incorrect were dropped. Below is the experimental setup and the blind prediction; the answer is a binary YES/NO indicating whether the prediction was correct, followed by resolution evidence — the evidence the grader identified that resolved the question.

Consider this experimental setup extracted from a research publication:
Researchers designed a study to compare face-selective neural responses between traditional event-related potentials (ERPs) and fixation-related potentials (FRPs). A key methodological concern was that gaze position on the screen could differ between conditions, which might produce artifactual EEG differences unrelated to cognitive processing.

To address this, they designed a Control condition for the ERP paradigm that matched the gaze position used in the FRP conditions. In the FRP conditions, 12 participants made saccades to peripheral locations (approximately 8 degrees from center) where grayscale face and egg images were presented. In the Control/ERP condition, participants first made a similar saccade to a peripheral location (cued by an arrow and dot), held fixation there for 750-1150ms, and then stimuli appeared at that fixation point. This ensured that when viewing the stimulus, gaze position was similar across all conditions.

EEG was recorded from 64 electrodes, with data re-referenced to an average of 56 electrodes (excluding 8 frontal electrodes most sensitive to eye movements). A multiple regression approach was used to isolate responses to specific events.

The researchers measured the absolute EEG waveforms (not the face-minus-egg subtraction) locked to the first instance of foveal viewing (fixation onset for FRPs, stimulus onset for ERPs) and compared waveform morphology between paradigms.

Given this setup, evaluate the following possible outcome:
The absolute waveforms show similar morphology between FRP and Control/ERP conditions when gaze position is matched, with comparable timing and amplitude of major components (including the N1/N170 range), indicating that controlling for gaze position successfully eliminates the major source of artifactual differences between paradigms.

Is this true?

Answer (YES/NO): NO